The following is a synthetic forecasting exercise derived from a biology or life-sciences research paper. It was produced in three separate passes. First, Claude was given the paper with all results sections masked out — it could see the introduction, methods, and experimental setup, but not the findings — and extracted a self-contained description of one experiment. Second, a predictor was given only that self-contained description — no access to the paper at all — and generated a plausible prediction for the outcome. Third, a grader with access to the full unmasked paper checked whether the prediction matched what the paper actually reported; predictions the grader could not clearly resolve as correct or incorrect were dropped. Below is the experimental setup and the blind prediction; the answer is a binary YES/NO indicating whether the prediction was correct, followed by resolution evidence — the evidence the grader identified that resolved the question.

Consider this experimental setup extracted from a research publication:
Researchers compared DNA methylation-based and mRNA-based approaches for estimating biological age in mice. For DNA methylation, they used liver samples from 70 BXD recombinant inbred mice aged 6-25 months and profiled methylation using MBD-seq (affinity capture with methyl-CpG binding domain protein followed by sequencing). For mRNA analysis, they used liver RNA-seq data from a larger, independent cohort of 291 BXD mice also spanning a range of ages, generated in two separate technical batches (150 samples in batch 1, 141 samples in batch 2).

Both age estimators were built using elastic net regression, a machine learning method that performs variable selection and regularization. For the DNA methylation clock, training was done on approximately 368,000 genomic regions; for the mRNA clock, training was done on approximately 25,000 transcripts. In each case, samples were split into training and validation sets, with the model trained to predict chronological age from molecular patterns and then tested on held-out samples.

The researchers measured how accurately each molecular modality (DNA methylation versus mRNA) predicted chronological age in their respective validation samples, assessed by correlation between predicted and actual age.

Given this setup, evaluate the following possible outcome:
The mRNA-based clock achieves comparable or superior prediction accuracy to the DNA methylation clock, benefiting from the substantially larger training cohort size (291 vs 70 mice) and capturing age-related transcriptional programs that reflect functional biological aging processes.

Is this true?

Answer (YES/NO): NO